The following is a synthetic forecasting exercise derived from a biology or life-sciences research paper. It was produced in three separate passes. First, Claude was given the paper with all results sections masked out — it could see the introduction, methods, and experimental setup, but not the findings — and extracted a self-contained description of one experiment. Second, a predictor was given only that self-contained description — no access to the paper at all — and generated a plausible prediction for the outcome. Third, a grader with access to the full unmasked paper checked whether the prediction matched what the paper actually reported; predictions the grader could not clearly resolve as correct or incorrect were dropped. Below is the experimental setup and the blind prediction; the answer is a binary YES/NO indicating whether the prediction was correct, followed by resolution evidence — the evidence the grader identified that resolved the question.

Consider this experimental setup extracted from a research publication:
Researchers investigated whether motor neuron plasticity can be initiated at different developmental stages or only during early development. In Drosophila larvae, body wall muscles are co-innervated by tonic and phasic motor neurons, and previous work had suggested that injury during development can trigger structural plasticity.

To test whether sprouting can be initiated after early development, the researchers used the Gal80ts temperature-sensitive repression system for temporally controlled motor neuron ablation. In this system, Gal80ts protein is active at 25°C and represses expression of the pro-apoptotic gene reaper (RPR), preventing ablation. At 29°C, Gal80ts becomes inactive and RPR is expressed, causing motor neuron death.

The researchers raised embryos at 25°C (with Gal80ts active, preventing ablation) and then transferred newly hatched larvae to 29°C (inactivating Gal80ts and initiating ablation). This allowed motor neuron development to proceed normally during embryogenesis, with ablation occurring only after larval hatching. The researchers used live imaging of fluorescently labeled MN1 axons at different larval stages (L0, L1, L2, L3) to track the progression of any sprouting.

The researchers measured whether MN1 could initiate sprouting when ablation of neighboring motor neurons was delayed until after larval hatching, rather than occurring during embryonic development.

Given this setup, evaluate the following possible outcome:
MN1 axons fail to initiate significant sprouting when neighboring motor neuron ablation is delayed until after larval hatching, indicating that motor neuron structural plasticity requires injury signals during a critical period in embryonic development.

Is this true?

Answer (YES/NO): NO